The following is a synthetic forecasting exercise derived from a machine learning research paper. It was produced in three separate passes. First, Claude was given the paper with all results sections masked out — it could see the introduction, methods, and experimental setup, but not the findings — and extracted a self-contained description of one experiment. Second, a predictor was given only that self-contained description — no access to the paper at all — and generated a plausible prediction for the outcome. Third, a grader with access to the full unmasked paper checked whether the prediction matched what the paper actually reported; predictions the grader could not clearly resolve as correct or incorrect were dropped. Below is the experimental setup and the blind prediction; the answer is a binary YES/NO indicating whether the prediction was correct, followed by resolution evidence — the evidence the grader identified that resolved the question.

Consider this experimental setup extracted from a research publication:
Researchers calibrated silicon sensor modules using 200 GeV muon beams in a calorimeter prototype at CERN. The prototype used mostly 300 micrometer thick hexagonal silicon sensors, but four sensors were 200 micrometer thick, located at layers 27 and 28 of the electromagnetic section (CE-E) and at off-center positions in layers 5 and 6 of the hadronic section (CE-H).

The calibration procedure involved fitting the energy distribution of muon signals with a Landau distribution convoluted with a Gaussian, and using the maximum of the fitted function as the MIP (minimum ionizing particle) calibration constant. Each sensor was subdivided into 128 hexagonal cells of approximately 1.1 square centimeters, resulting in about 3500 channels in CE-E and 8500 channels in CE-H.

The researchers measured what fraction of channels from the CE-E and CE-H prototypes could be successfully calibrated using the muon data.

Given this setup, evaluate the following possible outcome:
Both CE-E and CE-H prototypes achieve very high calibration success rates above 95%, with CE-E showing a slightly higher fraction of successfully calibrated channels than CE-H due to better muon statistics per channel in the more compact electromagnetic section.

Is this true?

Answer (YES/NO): NO